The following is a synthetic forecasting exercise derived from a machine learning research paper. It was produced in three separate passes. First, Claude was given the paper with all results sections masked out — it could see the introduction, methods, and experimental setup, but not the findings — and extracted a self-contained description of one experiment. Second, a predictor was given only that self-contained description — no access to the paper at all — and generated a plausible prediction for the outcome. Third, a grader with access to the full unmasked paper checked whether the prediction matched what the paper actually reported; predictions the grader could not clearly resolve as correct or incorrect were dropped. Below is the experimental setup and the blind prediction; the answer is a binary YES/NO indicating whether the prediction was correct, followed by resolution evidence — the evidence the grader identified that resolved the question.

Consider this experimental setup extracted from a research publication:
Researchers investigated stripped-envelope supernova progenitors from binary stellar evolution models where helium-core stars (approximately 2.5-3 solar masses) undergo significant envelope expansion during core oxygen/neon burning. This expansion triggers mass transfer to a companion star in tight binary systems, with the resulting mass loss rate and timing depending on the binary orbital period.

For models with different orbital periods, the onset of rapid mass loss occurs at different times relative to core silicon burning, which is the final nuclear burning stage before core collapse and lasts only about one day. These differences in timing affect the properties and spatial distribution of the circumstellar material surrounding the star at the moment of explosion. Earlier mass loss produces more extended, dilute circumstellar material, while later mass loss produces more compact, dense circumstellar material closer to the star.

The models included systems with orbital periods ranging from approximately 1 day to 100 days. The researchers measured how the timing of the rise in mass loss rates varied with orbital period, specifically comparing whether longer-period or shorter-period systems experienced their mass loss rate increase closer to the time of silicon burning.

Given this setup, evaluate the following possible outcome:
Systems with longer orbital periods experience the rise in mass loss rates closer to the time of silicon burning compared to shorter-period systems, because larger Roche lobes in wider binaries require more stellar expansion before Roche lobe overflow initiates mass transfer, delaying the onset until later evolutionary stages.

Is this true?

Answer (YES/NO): YES